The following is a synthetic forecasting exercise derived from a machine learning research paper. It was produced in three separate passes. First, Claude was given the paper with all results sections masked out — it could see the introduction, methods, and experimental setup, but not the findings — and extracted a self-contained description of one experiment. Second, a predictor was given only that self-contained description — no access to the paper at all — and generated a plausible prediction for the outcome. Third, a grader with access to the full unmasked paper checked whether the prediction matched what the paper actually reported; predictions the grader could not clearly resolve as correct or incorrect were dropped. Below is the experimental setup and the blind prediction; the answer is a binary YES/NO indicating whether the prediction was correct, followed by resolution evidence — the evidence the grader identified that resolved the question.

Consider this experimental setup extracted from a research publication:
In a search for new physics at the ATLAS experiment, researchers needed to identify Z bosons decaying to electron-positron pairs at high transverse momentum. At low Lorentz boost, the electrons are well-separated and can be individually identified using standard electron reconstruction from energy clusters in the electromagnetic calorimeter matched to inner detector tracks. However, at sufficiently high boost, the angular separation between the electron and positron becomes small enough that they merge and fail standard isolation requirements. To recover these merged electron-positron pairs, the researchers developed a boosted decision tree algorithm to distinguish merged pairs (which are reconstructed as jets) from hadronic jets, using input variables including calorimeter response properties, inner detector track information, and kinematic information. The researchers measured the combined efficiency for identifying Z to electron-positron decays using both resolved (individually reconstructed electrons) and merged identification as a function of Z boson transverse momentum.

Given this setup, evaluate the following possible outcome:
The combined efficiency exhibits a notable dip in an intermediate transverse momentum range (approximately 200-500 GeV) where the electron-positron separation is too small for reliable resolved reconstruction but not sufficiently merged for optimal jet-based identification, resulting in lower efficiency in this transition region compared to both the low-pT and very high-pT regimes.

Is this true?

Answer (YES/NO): NO